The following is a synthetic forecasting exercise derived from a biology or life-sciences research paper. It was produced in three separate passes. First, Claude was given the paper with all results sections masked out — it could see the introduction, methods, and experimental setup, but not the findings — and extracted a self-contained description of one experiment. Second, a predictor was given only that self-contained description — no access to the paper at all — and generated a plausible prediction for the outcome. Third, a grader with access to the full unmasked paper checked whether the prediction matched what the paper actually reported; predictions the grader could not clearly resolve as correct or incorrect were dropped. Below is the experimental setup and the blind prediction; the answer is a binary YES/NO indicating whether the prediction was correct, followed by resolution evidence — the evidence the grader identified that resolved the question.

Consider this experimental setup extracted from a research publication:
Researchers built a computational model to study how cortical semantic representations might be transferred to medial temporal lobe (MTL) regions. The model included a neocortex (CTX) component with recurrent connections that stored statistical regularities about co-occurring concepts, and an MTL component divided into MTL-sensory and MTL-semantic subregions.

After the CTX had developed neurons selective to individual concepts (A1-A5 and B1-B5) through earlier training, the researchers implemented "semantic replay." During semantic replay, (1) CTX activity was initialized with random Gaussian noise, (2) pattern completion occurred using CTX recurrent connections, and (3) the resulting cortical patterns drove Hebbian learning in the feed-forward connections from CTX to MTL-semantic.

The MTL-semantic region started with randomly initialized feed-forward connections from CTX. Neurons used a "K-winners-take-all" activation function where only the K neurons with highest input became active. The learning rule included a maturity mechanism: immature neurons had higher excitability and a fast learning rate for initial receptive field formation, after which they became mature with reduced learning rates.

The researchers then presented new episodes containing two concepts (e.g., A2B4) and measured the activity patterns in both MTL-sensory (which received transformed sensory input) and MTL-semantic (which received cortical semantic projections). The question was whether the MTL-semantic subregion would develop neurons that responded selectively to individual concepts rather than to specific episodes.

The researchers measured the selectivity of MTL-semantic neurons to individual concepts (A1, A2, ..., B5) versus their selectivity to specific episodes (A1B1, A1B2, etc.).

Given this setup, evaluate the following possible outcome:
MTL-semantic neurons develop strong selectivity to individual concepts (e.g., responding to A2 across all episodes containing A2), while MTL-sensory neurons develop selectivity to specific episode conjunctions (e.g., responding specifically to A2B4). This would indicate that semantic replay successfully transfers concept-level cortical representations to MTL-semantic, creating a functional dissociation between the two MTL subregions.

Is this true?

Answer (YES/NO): NO